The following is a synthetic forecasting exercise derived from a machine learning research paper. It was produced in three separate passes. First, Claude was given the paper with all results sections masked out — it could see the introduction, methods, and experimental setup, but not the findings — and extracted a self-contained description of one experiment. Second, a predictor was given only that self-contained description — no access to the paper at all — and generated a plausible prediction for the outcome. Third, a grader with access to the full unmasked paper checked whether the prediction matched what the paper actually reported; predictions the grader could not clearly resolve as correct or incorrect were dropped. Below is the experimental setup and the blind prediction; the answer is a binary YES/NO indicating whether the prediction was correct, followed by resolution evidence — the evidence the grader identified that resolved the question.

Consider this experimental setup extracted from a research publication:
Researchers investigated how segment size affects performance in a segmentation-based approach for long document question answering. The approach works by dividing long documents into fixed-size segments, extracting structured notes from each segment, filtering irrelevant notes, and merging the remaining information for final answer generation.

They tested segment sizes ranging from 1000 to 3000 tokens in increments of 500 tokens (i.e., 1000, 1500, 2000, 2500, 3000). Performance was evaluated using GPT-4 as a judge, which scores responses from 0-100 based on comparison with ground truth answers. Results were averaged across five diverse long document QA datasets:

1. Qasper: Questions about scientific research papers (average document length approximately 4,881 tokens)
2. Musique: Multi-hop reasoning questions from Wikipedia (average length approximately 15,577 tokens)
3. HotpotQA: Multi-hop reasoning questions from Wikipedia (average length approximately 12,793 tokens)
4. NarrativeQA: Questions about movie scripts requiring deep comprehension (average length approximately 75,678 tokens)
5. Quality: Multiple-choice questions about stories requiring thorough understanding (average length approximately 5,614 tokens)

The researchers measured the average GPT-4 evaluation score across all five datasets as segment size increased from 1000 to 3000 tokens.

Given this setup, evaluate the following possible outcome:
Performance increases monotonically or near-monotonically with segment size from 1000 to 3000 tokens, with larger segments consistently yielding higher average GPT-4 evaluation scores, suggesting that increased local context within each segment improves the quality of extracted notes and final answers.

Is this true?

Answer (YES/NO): NO